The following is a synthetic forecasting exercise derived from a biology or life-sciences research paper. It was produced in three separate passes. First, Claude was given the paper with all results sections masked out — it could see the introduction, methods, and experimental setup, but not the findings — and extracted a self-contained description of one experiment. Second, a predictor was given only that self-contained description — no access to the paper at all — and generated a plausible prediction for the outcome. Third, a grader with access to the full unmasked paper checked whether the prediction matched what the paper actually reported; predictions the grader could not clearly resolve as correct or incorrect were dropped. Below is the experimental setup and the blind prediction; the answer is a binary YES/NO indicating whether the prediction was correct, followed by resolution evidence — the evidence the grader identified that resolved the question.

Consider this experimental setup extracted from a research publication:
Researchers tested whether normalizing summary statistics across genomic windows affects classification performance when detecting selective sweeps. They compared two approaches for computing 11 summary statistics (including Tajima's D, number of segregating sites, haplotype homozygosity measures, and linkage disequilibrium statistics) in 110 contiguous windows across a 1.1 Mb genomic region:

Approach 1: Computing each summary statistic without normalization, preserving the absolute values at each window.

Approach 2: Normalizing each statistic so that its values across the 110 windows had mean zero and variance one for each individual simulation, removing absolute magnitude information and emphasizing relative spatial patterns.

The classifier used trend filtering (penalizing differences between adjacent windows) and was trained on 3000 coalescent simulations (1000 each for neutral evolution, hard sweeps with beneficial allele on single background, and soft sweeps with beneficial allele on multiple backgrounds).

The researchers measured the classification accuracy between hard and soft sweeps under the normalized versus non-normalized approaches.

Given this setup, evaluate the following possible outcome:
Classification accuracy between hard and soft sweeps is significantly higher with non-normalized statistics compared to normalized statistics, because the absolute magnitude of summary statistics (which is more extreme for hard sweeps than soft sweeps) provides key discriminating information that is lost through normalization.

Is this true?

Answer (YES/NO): YES